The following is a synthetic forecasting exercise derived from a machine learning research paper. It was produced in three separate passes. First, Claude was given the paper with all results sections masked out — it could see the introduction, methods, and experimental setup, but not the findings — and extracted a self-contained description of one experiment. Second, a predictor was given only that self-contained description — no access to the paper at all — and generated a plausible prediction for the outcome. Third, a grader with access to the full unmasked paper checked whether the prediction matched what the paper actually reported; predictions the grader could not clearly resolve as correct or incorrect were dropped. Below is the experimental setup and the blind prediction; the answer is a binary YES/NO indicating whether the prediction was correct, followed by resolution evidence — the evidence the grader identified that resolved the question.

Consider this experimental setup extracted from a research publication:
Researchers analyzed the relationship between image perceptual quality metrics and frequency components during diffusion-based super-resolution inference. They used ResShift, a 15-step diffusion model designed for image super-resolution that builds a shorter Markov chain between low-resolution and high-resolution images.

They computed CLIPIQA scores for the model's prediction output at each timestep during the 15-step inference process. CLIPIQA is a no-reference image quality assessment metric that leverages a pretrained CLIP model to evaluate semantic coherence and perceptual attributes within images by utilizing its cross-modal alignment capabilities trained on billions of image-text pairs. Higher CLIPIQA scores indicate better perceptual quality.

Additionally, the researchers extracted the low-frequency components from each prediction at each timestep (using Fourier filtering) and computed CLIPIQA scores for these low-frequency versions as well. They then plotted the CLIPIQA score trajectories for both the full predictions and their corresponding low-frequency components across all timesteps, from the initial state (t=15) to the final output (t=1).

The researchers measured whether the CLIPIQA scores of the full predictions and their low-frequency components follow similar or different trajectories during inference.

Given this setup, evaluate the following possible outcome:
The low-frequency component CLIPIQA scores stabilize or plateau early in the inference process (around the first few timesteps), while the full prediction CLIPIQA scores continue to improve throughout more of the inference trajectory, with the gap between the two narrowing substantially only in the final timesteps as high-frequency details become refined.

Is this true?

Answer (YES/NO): NO